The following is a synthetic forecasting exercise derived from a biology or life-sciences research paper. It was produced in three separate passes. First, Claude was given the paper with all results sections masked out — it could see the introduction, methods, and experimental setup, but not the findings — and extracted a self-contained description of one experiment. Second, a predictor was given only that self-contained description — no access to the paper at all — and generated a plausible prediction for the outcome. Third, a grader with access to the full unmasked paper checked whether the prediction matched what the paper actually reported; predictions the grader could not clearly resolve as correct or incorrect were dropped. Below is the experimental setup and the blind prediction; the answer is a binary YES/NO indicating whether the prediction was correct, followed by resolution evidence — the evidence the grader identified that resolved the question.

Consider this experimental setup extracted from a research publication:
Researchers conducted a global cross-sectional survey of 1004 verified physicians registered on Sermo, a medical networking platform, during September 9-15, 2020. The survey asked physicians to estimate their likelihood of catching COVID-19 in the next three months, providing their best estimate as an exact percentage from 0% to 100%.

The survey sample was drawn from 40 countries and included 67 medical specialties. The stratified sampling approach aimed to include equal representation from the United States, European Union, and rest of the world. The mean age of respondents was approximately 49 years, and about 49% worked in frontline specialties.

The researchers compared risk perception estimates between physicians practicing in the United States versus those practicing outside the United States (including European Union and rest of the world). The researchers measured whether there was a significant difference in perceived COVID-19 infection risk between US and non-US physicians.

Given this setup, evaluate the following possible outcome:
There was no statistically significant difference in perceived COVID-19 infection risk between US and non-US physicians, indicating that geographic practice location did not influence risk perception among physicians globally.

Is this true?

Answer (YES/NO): NO